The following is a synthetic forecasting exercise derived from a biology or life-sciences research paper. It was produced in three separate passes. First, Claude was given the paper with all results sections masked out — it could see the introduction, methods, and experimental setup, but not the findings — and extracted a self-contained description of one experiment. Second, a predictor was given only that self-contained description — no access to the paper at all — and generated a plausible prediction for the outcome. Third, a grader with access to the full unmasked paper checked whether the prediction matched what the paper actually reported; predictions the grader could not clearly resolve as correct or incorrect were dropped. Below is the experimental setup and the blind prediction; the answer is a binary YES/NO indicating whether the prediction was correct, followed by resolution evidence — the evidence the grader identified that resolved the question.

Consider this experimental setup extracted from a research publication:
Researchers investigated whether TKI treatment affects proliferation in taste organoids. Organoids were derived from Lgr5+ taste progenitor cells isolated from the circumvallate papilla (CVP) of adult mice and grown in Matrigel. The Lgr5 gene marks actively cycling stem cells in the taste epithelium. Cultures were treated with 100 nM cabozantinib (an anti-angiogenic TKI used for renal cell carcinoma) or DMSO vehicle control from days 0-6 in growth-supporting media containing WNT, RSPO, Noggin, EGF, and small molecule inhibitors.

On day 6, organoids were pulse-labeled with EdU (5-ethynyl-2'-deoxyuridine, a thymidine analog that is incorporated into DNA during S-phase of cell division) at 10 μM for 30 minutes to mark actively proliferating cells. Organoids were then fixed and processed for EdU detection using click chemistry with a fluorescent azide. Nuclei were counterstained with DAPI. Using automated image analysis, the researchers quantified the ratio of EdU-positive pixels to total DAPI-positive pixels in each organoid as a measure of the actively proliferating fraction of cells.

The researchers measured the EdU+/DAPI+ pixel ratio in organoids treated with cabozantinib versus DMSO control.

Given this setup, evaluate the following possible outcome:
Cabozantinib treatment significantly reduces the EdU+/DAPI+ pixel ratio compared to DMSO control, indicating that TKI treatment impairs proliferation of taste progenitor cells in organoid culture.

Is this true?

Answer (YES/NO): NO